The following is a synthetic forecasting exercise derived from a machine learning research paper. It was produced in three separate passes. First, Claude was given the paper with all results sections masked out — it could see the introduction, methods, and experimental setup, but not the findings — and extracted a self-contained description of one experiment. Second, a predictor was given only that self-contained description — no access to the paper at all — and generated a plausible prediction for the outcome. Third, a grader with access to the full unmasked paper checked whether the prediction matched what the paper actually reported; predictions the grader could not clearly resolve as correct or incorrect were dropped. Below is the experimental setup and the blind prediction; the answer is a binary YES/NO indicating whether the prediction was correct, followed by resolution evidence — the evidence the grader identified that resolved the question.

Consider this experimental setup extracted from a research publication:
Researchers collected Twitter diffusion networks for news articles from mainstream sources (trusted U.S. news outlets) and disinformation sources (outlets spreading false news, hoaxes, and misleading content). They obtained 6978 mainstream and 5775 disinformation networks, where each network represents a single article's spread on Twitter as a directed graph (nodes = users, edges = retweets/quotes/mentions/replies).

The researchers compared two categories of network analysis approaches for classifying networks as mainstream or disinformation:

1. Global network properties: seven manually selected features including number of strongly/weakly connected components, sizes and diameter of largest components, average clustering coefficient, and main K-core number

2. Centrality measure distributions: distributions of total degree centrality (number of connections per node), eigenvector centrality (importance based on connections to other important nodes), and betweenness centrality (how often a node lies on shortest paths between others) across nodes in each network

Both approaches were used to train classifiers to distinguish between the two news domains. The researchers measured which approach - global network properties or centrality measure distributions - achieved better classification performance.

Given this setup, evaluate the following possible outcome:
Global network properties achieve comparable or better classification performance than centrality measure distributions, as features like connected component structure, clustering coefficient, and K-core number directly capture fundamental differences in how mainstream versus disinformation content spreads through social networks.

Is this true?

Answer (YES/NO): YES